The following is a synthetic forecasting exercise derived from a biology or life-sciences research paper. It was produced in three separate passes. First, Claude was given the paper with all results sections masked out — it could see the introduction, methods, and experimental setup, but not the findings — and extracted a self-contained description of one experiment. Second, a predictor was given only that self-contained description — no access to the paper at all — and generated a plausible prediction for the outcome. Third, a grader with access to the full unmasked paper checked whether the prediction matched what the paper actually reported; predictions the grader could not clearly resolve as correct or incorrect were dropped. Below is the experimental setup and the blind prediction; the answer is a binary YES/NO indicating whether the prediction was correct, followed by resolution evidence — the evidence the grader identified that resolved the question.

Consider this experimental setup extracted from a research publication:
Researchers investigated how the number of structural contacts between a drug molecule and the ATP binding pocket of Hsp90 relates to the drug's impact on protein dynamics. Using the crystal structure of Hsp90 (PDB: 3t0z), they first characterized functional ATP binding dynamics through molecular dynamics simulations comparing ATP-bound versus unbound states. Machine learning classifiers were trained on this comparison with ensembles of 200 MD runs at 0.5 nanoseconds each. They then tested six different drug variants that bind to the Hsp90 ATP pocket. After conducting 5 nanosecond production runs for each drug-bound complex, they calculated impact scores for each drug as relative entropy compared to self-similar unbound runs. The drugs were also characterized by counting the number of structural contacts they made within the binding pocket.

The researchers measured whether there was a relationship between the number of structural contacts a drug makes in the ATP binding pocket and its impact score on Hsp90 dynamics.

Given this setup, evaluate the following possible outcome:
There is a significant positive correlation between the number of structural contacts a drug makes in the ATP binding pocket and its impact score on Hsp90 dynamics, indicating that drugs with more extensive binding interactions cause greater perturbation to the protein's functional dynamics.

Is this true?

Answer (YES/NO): NO